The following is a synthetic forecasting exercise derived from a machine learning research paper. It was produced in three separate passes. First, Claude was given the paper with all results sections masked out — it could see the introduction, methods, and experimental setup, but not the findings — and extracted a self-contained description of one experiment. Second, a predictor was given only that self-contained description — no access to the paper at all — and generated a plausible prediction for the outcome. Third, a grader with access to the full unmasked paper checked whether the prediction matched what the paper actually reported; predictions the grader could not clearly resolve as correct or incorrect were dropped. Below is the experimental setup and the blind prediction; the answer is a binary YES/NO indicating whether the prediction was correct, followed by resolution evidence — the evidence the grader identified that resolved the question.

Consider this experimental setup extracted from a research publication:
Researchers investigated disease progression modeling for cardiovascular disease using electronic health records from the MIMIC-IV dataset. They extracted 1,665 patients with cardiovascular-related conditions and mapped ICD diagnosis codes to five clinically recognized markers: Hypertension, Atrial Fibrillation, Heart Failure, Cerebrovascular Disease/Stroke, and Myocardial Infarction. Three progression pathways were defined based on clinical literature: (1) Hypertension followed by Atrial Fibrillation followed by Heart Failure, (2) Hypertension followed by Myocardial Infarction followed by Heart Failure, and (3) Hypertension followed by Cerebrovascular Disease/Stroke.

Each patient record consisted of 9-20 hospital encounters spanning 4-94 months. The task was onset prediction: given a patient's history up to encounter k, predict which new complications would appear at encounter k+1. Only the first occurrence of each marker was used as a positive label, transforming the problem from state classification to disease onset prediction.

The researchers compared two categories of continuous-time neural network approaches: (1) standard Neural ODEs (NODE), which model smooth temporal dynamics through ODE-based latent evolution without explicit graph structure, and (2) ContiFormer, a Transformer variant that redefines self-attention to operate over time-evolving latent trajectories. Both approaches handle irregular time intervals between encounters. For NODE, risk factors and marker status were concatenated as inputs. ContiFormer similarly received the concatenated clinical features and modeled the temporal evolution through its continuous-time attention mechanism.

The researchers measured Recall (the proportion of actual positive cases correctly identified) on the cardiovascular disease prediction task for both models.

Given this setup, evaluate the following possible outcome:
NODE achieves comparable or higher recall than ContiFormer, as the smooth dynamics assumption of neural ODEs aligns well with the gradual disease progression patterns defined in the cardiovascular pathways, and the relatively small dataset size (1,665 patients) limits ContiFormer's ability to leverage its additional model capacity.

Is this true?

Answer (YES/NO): NO